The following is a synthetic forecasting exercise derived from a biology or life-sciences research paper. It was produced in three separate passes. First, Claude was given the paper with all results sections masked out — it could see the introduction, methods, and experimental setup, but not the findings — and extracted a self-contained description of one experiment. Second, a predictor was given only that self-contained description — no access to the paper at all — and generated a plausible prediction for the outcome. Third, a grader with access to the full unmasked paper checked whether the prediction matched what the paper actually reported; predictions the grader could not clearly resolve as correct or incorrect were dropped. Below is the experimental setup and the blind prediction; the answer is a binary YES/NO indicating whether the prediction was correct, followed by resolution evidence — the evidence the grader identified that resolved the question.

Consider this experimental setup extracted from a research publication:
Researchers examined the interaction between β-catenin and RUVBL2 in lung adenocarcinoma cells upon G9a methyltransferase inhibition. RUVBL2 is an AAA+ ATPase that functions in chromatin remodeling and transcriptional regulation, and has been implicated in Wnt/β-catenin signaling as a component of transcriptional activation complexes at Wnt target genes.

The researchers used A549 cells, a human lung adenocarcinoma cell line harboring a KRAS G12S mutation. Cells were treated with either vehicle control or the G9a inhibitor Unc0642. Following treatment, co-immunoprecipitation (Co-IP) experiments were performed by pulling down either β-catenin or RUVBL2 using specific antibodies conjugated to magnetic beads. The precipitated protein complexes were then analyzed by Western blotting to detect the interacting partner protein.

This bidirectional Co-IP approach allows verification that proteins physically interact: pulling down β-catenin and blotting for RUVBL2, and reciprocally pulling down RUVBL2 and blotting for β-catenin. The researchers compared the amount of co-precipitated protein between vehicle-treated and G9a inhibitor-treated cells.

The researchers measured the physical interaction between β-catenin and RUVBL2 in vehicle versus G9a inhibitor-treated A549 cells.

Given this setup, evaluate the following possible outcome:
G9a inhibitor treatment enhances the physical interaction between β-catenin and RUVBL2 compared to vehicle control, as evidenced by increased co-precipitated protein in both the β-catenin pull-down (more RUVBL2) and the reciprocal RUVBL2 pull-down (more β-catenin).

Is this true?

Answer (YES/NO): NO